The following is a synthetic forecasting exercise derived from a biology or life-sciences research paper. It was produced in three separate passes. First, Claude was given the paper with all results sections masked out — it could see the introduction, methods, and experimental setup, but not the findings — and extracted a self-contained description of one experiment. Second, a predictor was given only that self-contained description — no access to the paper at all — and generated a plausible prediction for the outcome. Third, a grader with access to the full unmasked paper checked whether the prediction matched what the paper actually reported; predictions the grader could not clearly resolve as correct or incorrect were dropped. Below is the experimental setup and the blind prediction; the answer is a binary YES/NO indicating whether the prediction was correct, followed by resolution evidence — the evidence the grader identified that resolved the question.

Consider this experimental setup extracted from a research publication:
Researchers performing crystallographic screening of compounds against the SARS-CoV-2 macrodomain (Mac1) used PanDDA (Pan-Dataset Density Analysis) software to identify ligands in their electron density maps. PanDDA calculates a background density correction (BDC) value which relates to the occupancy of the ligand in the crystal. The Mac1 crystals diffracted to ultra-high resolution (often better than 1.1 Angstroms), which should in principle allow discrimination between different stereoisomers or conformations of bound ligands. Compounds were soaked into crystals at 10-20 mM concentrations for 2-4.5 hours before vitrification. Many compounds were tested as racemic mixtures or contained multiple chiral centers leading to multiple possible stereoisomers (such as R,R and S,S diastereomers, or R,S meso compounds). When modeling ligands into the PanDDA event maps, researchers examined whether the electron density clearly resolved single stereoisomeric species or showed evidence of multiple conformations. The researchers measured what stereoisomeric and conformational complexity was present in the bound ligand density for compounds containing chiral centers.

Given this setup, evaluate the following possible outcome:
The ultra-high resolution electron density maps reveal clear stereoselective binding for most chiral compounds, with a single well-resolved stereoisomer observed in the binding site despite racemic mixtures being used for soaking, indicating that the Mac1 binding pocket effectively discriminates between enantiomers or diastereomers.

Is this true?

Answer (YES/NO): NO